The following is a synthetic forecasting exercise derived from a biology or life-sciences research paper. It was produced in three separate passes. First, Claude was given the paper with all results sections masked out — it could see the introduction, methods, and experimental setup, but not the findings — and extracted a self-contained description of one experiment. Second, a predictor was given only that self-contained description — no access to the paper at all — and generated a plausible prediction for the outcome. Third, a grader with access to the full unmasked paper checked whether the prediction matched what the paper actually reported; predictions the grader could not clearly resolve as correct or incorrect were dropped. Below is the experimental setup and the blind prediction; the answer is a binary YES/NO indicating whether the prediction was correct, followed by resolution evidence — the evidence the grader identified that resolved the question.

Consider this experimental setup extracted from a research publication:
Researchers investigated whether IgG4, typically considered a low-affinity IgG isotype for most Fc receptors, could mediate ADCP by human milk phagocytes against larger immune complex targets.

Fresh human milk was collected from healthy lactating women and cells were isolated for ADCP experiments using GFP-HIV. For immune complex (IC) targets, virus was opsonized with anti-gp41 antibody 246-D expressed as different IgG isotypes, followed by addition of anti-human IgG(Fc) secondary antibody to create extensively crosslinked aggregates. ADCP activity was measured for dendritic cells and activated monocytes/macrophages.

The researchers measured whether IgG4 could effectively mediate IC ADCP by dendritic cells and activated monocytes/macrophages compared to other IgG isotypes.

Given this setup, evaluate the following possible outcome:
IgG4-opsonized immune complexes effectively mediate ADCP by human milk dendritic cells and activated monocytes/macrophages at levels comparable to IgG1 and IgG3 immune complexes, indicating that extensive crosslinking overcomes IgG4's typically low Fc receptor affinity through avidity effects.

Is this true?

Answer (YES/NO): NO